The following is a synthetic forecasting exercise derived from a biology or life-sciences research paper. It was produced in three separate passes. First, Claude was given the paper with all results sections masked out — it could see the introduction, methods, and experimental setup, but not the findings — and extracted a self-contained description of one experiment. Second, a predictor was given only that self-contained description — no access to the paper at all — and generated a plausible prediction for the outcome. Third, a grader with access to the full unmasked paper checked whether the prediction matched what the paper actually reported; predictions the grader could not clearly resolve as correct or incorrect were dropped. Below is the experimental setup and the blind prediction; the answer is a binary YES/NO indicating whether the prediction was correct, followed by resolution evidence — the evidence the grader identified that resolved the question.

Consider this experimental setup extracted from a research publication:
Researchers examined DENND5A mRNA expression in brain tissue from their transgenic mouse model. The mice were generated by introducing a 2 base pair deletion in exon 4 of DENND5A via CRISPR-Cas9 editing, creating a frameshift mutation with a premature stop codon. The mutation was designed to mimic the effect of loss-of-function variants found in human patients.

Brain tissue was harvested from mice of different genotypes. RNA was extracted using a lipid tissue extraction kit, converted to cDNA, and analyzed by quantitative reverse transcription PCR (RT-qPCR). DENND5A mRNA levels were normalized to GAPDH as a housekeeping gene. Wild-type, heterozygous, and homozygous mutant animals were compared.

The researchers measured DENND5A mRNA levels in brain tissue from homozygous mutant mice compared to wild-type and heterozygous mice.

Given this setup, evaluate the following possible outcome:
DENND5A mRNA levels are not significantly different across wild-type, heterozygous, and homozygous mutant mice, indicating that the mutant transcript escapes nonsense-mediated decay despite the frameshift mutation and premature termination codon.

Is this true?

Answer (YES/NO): NO